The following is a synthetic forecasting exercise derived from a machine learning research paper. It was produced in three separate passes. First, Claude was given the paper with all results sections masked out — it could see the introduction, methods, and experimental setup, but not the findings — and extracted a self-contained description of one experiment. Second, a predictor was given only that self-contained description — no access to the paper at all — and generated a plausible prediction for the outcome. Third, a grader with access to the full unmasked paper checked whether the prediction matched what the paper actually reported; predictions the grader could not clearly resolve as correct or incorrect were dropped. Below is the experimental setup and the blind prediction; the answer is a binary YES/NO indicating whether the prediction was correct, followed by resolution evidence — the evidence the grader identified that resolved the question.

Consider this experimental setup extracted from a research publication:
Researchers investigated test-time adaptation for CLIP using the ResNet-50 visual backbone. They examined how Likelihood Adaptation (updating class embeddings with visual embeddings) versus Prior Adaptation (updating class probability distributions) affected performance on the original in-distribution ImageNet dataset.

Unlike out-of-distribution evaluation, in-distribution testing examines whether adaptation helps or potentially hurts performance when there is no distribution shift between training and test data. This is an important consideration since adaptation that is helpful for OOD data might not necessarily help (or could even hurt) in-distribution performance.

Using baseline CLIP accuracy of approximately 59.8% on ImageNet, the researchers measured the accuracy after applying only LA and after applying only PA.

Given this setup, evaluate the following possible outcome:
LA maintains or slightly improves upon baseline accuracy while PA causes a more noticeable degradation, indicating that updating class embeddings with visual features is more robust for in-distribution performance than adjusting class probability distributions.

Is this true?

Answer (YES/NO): NO